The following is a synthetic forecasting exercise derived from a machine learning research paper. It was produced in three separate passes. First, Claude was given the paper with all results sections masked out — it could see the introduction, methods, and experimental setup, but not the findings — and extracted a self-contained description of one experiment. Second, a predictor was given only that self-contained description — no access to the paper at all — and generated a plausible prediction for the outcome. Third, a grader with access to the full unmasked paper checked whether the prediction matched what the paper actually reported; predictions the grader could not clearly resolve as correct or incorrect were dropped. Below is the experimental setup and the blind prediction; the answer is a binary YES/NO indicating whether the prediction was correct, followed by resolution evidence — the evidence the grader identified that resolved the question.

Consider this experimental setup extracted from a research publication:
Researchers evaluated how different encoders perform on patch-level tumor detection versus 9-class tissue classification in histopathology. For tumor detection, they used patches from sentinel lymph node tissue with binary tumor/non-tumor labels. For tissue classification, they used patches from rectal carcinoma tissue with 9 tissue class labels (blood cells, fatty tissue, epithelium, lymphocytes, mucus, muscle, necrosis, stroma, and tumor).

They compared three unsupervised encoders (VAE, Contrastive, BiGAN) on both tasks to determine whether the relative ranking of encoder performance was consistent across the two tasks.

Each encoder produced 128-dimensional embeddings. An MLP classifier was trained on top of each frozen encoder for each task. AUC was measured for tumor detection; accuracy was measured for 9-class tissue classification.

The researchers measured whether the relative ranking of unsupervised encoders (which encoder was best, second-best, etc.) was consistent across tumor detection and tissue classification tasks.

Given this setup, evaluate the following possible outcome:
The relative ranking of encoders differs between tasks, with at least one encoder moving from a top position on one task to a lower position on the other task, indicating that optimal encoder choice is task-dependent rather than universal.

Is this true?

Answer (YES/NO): NO